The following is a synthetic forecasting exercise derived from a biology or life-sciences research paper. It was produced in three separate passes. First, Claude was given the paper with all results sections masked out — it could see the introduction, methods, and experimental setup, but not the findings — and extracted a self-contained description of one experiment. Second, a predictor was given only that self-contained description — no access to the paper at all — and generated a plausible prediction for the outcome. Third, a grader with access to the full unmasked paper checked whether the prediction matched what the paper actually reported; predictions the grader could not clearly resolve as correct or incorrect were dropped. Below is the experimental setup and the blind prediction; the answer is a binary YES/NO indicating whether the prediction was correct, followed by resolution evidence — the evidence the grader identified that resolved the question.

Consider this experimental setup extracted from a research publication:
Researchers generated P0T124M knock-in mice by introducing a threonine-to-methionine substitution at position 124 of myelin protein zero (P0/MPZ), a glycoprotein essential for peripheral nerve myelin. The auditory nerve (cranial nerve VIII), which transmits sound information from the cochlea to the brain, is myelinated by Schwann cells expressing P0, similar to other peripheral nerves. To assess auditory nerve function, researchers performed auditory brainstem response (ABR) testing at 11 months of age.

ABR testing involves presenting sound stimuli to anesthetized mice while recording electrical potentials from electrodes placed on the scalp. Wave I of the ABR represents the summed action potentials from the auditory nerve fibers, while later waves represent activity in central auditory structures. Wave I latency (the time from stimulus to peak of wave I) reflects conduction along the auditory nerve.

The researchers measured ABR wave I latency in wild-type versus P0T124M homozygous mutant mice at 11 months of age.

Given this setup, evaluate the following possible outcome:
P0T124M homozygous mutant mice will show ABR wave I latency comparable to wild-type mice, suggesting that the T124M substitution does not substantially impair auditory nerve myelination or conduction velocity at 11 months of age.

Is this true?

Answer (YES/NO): NO